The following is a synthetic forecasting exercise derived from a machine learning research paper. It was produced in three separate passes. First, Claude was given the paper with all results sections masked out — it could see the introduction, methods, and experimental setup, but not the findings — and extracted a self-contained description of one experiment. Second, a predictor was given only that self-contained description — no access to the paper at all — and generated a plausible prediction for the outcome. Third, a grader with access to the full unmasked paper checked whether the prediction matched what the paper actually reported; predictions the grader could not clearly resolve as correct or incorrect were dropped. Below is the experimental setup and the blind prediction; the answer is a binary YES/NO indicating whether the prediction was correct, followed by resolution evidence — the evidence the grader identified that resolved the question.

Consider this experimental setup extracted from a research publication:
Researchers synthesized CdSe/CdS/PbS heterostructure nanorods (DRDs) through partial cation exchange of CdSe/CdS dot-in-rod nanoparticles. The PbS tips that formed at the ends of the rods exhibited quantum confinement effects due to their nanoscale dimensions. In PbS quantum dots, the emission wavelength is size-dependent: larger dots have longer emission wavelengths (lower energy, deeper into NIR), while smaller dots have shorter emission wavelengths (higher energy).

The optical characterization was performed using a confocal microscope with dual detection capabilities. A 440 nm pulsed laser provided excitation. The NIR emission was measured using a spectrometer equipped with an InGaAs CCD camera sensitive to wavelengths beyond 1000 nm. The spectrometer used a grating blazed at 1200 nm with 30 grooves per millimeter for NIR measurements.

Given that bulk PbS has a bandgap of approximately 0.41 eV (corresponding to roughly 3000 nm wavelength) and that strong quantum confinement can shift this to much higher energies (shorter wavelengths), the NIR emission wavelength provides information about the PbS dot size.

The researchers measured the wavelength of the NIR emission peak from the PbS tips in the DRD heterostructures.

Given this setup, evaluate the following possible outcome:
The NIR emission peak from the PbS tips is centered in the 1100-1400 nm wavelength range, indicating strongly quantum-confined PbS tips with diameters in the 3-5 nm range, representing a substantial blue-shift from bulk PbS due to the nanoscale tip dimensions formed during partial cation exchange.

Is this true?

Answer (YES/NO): NO